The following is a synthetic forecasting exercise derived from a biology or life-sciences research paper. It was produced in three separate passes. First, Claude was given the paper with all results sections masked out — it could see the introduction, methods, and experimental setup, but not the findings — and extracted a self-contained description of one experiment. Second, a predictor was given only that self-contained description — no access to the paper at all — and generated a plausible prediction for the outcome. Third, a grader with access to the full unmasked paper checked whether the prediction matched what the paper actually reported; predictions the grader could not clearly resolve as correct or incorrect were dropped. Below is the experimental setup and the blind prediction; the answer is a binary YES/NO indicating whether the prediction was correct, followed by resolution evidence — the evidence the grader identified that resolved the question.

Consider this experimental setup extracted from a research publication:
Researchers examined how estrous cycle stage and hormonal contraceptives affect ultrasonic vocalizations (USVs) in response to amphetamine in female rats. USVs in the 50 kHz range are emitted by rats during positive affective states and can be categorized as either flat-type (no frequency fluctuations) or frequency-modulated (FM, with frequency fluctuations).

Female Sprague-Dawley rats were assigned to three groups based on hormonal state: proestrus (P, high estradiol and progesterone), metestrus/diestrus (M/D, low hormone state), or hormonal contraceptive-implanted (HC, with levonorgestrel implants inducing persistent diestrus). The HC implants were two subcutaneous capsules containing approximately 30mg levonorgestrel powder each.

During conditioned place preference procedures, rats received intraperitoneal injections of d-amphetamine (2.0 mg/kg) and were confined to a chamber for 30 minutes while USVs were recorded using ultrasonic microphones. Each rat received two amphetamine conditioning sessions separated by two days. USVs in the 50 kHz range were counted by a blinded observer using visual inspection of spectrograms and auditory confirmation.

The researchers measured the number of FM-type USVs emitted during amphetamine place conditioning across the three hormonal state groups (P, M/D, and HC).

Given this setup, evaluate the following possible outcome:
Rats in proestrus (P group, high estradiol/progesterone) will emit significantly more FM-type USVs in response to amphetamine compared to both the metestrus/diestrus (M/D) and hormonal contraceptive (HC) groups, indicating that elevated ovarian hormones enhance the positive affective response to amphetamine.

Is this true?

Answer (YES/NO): YES